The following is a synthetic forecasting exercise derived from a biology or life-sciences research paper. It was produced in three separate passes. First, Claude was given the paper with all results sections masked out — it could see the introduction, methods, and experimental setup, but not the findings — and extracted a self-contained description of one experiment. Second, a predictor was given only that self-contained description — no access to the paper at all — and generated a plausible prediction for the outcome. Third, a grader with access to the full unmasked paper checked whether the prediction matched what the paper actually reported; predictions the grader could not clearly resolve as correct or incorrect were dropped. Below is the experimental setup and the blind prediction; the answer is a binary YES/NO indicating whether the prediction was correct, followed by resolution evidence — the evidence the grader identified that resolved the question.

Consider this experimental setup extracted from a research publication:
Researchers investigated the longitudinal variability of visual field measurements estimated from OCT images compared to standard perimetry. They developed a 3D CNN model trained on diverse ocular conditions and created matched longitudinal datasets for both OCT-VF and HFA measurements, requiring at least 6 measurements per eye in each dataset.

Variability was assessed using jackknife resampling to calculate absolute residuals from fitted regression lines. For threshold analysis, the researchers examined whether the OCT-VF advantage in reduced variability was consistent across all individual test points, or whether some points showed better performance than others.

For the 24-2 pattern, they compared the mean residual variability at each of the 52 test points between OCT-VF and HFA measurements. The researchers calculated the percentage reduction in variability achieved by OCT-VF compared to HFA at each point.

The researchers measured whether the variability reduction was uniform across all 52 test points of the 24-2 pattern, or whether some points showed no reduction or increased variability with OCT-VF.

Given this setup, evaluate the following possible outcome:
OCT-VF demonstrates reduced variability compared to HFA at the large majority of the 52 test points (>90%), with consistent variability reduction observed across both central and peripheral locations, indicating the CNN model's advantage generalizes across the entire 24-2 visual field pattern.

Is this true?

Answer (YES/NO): YES